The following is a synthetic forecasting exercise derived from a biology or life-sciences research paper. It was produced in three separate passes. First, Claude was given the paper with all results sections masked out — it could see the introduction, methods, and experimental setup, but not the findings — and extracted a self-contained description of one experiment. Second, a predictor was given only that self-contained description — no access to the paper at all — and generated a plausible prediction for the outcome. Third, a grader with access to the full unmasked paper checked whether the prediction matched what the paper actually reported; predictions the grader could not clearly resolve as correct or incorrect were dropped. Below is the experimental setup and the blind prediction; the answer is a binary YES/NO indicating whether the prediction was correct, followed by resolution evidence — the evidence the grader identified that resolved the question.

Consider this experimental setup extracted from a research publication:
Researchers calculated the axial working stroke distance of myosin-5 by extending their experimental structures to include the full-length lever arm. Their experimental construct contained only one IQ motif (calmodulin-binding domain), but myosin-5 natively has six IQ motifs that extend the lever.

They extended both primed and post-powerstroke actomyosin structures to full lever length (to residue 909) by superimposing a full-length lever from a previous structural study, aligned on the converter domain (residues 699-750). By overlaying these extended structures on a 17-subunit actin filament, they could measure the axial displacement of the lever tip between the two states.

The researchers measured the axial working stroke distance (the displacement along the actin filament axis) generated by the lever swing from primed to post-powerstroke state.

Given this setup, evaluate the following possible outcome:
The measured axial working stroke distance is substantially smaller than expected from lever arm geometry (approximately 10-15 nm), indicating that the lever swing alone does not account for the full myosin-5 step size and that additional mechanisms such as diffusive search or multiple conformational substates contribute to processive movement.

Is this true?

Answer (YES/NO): NO